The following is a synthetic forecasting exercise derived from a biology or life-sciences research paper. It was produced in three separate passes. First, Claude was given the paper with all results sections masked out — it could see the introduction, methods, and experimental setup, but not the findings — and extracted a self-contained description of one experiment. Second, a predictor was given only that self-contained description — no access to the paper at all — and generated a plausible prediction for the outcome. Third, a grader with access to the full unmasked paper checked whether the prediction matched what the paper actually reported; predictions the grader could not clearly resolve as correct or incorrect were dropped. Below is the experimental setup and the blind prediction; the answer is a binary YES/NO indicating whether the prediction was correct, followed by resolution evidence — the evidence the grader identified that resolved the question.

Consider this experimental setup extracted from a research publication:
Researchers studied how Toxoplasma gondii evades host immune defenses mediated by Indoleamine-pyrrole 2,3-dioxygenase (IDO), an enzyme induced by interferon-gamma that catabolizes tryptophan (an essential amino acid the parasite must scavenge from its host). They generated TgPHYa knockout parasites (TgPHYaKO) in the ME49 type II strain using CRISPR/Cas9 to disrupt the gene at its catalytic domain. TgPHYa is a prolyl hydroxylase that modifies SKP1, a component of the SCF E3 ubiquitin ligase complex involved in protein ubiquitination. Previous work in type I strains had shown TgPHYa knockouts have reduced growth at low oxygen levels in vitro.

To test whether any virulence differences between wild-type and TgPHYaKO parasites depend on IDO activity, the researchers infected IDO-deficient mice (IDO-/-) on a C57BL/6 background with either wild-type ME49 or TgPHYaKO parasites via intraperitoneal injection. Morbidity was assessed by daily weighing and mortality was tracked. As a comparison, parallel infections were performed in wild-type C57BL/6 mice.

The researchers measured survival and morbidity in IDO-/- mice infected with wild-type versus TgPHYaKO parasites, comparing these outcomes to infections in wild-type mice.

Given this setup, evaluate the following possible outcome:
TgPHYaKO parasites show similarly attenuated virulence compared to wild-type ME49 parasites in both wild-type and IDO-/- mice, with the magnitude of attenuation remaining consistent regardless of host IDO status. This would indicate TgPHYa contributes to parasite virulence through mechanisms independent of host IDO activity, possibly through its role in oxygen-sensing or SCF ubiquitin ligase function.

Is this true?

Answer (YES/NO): NO